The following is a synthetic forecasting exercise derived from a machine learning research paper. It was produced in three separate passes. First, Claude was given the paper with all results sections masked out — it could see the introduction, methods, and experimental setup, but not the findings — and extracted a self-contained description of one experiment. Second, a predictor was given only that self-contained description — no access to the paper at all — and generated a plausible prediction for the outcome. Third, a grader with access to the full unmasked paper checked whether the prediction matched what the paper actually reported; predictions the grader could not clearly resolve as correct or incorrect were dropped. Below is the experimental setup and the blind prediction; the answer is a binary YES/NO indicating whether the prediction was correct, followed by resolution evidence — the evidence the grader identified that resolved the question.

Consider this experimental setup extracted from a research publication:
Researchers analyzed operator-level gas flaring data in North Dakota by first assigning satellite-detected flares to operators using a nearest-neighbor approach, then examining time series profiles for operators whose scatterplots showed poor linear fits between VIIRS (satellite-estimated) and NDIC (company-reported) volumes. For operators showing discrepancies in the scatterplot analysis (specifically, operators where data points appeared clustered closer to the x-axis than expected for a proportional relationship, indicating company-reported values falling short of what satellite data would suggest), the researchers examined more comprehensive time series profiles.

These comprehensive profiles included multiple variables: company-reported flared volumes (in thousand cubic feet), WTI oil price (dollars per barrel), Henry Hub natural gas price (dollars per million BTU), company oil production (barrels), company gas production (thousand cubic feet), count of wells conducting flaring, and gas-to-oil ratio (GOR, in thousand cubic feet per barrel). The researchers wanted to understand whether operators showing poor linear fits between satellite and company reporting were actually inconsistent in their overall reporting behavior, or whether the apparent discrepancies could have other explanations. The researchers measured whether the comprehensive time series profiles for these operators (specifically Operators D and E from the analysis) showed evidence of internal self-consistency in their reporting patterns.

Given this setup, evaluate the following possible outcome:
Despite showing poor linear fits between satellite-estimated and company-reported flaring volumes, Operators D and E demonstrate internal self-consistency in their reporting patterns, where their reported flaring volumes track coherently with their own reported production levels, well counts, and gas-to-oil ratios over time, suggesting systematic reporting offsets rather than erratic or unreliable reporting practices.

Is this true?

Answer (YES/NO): YES